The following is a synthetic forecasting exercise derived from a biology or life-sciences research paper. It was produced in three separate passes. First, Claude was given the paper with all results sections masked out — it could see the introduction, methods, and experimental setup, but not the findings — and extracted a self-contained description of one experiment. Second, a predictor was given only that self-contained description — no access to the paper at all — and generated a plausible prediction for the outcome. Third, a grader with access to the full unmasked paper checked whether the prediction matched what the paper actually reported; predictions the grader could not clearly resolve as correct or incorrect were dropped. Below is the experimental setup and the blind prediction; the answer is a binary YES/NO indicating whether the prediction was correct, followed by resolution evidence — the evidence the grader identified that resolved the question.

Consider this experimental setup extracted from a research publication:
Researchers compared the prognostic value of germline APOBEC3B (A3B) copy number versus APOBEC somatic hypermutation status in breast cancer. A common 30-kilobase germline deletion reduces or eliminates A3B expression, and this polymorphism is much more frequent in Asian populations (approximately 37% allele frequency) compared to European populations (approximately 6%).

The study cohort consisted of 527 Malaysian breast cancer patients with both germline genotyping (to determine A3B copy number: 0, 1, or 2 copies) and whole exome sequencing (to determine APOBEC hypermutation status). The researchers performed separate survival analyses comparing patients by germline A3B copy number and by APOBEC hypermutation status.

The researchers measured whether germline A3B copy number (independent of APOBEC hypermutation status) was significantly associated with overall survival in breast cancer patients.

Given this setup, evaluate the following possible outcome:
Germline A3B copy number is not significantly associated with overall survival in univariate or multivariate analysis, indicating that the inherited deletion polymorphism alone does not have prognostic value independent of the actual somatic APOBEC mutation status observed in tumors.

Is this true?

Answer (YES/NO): YES